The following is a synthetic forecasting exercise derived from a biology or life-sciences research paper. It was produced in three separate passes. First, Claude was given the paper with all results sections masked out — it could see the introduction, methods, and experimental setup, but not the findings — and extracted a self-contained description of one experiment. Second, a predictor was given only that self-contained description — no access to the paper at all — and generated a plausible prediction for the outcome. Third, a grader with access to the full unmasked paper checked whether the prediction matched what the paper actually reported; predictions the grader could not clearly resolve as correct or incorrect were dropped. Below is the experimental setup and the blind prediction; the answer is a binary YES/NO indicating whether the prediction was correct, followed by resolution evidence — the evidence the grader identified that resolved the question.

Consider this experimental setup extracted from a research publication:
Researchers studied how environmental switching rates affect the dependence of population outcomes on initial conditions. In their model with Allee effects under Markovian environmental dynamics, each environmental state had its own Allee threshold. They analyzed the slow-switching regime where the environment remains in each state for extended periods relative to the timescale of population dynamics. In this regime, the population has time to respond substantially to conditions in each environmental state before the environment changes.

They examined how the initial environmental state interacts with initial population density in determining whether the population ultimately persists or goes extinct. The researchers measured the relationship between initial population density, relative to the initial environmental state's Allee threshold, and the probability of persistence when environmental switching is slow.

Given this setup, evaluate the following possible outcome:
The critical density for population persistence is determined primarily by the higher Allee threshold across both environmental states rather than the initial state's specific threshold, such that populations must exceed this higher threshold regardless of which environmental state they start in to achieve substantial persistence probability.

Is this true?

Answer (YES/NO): NO